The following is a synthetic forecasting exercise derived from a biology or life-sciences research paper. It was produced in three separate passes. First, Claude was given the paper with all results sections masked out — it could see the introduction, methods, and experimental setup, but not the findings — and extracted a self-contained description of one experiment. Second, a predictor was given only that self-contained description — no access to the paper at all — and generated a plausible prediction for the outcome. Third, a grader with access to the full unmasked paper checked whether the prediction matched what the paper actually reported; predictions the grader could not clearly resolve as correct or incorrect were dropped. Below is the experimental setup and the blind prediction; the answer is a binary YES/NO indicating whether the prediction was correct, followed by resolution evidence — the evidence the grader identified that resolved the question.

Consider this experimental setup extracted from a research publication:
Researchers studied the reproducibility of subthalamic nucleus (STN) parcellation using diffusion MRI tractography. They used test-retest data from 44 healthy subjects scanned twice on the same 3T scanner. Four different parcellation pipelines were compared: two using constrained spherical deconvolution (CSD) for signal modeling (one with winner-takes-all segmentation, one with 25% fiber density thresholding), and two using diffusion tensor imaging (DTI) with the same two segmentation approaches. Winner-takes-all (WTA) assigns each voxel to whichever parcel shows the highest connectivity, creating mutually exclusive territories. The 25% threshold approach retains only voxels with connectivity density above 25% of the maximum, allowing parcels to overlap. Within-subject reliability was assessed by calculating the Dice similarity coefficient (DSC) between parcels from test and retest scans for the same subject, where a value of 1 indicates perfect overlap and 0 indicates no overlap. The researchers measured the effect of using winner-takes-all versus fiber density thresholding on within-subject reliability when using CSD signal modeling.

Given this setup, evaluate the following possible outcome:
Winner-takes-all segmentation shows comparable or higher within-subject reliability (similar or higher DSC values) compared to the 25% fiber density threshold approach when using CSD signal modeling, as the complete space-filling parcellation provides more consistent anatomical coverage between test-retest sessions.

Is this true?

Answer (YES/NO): NO